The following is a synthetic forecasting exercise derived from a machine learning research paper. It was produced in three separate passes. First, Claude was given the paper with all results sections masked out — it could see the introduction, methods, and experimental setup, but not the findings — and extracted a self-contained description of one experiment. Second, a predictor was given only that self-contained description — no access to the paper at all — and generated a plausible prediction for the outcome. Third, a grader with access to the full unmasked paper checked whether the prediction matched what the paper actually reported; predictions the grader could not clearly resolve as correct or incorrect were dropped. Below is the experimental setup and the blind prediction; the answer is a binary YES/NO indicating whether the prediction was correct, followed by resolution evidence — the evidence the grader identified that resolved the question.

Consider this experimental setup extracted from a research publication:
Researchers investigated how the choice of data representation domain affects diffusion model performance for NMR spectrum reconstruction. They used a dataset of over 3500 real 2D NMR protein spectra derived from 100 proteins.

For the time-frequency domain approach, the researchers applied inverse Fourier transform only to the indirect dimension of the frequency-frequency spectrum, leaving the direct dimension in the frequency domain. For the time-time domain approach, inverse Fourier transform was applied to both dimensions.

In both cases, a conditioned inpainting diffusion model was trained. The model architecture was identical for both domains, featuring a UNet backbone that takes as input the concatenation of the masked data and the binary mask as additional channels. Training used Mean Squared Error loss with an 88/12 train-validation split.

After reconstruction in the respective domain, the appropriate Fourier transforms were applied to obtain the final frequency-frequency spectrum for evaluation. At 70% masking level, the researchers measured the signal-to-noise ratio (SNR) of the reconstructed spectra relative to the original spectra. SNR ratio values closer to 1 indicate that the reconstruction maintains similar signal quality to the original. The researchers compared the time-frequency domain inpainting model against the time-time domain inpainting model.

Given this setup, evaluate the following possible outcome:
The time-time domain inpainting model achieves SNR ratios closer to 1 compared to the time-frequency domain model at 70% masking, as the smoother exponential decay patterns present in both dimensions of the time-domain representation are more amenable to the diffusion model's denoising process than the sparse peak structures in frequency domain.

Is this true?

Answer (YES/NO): NO